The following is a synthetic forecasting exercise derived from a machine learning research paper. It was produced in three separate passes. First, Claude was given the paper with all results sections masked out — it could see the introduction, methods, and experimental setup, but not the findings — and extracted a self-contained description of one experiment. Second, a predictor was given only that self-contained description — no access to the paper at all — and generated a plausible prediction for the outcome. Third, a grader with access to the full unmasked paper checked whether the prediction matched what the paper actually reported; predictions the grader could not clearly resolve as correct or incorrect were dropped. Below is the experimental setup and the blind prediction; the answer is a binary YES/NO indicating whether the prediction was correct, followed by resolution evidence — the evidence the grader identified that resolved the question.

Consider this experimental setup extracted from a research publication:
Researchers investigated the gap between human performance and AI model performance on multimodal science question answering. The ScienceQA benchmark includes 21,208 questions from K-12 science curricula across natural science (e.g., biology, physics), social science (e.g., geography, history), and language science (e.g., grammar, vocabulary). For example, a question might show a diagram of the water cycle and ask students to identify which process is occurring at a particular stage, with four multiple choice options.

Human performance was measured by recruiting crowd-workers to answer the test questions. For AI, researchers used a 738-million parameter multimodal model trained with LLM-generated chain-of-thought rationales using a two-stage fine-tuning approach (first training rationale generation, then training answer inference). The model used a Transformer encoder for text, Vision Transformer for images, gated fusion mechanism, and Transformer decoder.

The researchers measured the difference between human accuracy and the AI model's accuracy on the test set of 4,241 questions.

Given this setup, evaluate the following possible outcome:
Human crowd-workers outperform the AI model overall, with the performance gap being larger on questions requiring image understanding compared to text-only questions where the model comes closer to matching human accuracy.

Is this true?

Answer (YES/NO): NO